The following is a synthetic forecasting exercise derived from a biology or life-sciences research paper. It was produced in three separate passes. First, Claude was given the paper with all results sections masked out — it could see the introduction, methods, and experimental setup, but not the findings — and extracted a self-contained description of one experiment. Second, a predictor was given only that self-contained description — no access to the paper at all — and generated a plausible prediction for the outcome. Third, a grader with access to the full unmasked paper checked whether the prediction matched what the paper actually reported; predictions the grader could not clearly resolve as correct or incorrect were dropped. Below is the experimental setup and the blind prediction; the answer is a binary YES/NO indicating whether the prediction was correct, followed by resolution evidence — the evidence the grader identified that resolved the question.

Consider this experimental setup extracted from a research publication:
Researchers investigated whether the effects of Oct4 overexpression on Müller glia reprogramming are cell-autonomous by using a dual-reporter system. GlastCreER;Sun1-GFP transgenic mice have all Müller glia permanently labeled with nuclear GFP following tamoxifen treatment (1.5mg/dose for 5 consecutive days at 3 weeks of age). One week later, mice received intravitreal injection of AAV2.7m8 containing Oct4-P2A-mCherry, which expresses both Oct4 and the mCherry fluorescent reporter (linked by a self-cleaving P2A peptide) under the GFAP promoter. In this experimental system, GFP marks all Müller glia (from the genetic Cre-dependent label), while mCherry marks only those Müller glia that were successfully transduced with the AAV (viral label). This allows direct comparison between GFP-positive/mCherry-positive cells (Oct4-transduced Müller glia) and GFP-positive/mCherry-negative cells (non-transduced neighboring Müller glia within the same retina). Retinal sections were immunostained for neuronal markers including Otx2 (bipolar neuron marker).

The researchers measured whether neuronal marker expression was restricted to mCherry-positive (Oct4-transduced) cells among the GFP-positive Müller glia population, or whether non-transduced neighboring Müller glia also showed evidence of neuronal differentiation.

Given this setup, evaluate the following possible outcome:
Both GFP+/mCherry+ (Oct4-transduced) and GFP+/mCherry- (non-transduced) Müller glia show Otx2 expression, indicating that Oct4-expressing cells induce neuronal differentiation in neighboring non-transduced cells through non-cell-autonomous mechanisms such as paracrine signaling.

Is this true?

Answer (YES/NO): NO